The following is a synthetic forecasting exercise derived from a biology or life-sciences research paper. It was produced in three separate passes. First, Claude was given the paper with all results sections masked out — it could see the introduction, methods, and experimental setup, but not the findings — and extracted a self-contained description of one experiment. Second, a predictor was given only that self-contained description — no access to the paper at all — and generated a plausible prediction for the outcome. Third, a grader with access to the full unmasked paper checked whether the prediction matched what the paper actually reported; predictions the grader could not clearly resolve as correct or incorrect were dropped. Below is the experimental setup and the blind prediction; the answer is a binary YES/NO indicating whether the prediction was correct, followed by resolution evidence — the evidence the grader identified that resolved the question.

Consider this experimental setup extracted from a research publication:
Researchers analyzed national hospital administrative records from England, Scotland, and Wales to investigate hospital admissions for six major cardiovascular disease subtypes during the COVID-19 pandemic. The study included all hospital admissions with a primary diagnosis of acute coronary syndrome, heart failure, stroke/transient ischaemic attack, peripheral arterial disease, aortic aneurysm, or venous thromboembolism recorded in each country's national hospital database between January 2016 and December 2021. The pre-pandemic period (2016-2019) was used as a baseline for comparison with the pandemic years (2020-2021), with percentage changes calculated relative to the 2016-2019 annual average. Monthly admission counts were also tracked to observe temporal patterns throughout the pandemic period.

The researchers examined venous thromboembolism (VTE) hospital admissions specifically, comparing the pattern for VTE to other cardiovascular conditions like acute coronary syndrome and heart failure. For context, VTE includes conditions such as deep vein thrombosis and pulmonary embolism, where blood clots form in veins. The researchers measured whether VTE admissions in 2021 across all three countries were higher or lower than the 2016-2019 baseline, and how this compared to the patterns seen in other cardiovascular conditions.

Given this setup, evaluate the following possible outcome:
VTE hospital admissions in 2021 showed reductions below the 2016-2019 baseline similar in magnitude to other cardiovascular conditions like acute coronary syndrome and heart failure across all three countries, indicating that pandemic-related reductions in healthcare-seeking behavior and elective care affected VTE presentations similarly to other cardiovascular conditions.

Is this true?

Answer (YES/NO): NO